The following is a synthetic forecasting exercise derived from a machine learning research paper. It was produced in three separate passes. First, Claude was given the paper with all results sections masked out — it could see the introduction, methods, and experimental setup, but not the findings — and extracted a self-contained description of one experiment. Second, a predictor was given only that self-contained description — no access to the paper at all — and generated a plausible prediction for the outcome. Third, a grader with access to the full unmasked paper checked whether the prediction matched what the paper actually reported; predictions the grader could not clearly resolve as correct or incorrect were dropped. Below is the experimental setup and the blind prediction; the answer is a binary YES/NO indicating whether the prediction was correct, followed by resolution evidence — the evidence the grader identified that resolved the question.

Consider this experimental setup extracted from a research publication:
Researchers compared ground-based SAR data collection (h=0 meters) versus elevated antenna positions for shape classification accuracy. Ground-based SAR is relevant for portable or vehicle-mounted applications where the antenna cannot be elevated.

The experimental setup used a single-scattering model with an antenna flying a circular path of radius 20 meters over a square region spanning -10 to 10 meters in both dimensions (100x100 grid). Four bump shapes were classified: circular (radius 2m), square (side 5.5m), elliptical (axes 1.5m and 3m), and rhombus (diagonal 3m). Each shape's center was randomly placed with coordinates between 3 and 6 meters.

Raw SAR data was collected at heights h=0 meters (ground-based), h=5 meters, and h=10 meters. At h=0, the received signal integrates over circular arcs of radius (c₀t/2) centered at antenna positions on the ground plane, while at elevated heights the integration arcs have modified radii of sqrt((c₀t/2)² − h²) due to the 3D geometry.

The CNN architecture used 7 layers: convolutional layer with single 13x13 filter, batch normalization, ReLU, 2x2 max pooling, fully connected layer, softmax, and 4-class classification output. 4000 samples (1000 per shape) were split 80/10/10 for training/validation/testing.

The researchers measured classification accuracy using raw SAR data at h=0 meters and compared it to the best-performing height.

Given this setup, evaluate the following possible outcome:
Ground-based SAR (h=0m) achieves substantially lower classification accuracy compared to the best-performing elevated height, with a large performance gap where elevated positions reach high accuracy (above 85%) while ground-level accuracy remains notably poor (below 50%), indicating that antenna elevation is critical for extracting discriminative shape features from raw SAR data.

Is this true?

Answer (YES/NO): NO